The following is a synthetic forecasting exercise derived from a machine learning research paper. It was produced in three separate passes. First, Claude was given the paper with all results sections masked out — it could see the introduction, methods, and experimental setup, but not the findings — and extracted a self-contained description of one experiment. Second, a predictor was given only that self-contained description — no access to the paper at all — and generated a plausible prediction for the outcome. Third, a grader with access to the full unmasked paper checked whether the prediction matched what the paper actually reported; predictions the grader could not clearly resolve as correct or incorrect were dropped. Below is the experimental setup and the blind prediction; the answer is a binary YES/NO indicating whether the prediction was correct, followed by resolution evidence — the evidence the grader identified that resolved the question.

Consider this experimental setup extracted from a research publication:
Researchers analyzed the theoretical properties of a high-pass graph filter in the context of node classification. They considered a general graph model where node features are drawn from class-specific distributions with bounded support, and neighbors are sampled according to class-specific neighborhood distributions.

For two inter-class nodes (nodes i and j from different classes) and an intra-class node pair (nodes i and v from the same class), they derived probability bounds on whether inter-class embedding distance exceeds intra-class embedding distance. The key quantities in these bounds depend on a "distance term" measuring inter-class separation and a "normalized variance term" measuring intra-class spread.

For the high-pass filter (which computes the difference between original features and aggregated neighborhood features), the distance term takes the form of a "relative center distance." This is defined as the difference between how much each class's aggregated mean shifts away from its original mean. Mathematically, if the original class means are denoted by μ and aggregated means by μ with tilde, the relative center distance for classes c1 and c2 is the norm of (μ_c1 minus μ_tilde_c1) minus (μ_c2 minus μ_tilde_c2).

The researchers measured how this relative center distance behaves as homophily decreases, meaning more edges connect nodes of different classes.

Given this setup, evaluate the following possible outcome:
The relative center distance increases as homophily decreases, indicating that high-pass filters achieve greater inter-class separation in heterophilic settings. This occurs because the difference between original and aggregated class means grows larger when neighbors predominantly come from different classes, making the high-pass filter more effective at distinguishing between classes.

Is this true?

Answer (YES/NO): YES